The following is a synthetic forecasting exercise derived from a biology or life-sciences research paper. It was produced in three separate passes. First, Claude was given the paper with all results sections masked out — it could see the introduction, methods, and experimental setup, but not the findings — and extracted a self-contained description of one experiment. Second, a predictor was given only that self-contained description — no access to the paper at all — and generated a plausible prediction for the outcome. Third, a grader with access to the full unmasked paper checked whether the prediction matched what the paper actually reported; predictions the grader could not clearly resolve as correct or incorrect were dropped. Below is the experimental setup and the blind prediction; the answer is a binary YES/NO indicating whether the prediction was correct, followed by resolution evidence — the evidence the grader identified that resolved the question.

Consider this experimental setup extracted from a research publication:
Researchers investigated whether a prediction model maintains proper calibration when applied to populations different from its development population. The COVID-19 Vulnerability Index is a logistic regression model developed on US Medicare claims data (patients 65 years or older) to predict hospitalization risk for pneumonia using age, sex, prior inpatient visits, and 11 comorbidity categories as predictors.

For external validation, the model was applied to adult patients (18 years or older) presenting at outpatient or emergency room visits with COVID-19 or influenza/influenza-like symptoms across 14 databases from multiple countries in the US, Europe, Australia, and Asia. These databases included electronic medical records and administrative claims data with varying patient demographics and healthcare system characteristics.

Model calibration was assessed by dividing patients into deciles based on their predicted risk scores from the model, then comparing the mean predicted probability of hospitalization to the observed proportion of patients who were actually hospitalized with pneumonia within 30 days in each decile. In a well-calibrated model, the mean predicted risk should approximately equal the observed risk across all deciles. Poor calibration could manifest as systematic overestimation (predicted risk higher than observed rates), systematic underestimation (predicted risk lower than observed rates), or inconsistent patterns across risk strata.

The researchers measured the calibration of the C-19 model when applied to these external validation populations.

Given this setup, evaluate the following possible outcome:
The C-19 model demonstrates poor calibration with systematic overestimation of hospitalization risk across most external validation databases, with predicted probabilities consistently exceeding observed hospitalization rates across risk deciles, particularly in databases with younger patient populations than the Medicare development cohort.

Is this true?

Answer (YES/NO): NO